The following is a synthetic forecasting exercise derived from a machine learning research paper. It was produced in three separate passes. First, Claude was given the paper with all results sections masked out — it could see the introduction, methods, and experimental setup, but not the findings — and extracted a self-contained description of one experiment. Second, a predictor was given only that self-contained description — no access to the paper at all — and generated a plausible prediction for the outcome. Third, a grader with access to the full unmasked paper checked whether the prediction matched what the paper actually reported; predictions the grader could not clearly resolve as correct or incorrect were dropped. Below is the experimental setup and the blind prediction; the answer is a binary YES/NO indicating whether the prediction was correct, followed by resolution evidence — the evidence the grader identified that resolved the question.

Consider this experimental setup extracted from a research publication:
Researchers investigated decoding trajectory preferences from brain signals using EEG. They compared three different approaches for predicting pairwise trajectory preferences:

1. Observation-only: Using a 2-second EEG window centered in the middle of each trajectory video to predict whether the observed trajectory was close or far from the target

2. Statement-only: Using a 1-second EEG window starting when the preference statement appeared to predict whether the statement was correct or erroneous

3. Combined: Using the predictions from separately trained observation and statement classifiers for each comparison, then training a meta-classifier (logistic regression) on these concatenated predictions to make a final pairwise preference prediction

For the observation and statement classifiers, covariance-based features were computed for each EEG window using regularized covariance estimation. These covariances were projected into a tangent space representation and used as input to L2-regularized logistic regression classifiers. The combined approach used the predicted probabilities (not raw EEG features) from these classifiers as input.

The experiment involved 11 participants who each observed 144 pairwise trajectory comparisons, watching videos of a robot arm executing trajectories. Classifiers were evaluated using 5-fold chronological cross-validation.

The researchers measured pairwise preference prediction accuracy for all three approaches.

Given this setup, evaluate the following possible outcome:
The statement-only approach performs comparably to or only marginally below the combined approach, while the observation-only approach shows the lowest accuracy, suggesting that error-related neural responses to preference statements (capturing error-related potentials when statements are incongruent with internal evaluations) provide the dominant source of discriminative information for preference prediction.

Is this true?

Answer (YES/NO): YES